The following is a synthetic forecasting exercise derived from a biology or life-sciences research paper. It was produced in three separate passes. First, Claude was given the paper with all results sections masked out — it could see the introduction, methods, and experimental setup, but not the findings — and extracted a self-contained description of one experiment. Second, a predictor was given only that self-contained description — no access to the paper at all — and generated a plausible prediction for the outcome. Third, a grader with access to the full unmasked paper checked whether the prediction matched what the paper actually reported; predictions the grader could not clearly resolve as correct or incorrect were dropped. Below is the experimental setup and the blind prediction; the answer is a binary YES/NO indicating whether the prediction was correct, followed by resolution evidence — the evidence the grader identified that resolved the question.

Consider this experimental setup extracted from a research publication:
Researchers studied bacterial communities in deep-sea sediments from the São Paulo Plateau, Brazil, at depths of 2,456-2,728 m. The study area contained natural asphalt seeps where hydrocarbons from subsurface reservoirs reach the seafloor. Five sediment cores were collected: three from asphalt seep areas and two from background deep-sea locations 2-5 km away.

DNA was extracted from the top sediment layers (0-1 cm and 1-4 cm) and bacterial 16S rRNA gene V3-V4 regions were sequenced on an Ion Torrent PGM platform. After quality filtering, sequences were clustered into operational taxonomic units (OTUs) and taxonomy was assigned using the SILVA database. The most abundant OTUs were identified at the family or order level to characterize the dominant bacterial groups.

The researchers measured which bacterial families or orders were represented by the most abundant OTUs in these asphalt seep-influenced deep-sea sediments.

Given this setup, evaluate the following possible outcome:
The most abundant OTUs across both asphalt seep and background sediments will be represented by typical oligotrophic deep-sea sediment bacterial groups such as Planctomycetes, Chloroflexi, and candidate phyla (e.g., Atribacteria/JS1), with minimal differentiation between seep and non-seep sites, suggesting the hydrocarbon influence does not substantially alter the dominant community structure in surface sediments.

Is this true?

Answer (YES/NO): NO